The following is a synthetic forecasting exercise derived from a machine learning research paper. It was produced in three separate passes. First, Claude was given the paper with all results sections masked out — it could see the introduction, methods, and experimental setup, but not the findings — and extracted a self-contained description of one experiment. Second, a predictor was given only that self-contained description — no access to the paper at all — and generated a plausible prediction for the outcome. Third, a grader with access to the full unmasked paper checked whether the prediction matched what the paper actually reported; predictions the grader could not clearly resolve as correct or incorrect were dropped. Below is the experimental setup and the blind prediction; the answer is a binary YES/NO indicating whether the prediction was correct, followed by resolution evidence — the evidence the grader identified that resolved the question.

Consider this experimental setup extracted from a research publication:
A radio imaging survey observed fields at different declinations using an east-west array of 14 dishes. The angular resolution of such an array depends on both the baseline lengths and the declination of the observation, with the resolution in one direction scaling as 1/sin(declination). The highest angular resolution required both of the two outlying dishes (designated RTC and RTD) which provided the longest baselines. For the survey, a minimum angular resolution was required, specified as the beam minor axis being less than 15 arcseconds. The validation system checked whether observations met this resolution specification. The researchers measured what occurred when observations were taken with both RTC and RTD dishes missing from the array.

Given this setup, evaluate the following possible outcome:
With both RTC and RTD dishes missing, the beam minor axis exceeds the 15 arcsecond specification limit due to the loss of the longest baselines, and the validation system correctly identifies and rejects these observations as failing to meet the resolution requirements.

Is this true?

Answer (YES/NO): YES